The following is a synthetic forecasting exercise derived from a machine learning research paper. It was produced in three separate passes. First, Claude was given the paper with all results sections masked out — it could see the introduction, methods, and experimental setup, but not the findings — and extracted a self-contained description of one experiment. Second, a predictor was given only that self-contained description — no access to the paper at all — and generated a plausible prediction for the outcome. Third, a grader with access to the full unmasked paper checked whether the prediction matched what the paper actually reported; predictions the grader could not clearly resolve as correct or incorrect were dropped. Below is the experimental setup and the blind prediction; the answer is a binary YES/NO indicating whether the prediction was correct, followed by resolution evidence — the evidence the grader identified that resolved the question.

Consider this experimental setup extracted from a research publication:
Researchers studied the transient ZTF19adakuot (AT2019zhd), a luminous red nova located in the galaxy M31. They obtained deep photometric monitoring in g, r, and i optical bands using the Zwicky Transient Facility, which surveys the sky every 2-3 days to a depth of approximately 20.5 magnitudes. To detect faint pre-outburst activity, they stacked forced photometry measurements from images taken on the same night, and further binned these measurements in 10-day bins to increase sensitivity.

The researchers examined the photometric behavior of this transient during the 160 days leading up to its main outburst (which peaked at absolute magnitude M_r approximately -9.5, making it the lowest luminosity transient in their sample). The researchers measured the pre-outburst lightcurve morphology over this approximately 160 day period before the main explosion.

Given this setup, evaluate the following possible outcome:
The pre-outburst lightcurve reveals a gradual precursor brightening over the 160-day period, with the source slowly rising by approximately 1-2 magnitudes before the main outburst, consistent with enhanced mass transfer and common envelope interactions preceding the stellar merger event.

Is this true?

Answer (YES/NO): NO